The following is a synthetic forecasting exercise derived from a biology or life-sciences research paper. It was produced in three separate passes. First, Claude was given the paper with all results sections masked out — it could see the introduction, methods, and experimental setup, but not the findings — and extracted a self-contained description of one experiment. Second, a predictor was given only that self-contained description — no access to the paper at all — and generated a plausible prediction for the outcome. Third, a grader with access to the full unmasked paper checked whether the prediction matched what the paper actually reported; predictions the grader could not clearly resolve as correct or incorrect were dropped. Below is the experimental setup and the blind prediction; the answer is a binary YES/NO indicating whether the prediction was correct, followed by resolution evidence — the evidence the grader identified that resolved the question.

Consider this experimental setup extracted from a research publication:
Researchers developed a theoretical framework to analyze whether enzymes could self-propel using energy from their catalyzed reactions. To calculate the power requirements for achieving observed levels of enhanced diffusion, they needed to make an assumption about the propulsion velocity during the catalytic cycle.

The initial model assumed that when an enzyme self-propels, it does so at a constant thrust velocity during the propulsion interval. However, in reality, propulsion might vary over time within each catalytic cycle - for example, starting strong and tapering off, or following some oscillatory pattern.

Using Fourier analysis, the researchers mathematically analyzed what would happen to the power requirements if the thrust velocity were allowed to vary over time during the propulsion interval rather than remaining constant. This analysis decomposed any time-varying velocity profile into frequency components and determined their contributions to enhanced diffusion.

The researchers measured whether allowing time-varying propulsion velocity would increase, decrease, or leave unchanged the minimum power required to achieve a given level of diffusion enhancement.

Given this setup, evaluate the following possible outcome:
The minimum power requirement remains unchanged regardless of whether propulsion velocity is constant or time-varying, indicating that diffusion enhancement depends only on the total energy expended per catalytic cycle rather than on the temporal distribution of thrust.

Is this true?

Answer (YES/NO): NO